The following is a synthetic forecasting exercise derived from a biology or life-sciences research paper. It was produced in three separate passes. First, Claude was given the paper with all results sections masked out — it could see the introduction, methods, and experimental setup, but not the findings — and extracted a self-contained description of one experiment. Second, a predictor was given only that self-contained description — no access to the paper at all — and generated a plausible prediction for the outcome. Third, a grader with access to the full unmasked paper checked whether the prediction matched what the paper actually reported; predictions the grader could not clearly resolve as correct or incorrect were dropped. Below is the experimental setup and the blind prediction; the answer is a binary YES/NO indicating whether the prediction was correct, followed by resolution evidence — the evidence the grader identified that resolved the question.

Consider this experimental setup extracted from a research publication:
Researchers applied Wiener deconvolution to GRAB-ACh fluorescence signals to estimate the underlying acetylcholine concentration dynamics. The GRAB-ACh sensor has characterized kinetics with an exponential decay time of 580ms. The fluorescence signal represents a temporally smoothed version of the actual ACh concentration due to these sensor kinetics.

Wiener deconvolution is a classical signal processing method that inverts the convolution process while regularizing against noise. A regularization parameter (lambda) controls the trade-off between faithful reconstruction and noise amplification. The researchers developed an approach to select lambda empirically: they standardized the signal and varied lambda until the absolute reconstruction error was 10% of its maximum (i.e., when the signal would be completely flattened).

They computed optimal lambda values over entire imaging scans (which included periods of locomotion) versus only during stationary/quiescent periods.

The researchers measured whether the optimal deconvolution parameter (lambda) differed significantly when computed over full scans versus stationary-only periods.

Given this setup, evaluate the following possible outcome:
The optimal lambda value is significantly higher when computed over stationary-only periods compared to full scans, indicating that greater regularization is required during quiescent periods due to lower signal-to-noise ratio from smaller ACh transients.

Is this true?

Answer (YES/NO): NO